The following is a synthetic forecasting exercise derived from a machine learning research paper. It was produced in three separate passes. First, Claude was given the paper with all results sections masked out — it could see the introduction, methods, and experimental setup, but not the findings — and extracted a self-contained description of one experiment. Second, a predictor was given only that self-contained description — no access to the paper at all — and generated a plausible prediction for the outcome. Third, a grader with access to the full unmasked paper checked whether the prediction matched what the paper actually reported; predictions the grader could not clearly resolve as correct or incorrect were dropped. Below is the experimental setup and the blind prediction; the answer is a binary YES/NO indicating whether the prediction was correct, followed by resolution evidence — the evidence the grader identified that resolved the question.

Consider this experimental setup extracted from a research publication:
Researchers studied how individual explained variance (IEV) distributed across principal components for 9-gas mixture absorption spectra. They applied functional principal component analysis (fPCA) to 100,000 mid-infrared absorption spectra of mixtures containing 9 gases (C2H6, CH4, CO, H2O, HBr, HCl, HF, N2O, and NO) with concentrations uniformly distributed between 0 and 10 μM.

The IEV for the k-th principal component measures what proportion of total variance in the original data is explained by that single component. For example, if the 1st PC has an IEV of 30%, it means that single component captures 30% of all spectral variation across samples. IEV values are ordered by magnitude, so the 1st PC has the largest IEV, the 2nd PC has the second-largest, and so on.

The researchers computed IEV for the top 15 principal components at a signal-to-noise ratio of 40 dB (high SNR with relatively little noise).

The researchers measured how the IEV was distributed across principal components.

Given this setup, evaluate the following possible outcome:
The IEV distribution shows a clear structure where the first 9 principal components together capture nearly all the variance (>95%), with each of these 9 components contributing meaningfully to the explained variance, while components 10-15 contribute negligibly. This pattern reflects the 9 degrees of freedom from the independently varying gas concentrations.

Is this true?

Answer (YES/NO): YES